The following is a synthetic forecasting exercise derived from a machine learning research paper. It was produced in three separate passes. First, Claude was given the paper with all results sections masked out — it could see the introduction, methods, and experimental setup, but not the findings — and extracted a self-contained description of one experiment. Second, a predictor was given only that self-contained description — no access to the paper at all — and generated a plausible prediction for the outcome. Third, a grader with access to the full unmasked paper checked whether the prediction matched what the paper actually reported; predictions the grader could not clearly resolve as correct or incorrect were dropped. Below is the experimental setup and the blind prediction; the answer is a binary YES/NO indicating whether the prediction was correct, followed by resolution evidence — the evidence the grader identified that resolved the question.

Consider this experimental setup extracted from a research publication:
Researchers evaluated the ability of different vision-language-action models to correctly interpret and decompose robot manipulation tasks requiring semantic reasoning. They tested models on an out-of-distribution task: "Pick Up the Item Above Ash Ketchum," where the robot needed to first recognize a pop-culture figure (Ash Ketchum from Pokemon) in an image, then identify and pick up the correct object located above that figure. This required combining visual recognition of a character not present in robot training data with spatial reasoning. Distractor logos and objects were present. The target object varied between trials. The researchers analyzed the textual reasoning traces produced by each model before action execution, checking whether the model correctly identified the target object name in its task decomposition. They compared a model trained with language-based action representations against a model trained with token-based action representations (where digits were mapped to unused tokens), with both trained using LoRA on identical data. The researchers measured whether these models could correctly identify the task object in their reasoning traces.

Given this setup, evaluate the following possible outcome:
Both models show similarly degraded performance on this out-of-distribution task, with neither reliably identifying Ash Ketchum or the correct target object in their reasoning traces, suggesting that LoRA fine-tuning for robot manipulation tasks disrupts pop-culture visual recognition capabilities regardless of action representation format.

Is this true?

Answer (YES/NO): NO